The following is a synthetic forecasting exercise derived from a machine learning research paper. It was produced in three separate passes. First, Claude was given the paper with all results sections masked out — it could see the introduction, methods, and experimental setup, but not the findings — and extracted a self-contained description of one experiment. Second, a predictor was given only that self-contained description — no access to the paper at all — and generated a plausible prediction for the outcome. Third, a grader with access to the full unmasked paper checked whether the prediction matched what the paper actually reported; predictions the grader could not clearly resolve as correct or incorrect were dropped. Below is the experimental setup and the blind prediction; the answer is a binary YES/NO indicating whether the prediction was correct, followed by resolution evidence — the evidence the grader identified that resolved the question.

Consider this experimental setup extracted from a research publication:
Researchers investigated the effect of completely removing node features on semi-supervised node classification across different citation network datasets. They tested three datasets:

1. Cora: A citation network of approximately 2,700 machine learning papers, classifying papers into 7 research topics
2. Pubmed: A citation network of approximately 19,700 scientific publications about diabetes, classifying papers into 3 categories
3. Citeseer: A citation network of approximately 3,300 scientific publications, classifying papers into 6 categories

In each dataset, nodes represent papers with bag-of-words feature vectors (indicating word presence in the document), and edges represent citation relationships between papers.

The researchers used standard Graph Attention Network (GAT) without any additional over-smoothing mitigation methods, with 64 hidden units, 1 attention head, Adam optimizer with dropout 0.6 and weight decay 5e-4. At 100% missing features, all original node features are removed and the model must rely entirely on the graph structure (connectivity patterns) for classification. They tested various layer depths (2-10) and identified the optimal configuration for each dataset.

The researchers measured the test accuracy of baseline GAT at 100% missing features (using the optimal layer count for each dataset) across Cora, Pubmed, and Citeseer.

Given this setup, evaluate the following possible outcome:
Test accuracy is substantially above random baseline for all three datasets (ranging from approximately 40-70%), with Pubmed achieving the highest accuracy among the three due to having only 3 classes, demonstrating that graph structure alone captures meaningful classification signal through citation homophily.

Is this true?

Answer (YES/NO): NO